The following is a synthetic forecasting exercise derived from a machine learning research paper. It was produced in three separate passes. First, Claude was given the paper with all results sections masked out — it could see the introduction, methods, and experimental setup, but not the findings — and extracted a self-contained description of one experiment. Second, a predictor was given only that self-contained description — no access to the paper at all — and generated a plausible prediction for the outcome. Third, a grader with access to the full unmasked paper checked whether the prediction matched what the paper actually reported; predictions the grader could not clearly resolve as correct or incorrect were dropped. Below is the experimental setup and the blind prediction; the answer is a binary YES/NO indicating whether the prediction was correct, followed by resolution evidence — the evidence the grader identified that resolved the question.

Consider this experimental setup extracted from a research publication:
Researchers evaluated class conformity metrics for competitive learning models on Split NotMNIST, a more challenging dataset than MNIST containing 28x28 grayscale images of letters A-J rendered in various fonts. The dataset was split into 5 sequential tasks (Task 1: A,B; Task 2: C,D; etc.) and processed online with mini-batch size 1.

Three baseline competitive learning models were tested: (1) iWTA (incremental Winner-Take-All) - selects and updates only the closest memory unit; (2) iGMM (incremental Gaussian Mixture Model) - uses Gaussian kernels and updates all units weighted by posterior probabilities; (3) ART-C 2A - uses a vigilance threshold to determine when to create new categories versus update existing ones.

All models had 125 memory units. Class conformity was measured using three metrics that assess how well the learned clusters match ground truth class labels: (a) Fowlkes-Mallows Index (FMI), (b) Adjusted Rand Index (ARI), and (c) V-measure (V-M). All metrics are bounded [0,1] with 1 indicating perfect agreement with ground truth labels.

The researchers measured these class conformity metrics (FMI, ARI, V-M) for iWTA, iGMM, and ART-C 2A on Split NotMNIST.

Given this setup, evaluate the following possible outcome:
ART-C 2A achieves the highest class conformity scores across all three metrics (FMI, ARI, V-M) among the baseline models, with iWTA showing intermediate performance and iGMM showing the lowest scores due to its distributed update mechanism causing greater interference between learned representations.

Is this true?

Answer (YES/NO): NO